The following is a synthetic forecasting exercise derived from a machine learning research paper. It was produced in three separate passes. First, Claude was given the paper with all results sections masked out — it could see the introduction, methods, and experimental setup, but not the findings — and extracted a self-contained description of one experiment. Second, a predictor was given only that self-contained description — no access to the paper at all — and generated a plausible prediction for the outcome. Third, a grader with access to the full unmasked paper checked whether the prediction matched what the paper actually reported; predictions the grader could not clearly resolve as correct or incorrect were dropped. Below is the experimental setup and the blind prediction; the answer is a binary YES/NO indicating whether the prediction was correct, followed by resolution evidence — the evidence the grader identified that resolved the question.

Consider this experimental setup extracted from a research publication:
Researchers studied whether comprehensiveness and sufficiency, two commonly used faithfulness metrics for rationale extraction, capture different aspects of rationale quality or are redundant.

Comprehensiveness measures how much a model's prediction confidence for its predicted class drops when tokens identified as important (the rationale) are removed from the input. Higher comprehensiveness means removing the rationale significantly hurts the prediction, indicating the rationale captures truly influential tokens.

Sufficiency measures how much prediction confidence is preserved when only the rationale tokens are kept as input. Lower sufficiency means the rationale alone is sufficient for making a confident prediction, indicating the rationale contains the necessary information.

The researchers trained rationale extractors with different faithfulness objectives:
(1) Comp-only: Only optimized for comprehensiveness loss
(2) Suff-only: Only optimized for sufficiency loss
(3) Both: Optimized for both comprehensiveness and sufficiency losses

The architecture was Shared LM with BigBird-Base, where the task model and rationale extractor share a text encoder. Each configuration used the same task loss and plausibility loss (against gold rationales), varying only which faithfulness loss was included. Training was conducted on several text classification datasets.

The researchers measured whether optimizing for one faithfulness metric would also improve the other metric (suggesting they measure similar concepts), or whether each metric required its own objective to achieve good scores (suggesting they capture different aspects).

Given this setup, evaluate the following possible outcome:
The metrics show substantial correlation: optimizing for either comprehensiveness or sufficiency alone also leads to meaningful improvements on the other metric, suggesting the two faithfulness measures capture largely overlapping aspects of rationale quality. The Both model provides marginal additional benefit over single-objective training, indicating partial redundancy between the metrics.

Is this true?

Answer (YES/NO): NO